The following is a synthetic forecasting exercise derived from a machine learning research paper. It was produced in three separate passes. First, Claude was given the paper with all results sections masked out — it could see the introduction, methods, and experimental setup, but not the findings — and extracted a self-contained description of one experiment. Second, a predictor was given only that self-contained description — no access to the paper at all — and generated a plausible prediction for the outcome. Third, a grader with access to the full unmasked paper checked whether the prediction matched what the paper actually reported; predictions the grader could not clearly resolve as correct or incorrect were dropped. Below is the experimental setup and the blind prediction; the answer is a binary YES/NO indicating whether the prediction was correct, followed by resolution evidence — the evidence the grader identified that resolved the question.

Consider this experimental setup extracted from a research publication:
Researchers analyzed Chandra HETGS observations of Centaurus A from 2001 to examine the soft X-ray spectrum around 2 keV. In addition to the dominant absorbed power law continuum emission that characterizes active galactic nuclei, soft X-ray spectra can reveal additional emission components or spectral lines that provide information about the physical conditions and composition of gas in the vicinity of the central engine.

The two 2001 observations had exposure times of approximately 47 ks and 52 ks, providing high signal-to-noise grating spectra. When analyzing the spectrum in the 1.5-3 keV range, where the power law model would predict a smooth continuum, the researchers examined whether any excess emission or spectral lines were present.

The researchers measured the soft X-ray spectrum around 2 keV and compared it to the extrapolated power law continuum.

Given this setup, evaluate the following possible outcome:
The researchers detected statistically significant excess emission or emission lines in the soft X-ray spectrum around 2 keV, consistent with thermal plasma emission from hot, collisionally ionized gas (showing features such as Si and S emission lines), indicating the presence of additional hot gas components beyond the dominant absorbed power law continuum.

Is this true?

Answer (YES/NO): NO